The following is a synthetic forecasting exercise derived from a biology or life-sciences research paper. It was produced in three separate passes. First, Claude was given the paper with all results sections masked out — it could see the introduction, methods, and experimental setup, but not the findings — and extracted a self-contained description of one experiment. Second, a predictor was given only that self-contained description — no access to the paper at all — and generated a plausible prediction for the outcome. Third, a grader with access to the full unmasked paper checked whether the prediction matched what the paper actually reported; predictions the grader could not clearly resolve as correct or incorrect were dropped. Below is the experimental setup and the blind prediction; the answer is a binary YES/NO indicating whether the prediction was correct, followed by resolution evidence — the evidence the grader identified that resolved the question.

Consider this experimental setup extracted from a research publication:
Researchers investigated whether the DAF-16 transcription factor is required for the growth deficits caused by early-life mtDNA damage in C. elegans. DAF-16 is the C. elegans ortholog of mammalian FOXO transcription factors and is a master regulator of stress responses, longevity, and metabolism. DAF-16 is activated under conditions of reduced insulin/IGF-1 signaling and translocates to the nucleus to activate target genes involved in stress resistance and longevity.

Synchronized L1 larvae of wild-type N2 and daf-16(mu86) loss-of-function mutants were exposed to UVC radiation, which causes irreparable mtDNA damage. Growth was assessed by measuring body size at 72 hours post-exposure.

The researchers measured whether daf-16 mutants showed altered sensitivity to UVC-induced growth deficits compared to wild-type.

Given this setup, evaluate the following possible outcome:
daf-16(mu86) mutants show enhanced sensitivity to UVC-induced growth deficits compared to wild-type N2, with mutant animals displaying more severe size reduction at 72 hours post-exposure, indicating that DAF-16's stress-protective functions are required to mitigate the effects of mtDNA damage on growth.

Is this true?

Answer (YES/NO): NO